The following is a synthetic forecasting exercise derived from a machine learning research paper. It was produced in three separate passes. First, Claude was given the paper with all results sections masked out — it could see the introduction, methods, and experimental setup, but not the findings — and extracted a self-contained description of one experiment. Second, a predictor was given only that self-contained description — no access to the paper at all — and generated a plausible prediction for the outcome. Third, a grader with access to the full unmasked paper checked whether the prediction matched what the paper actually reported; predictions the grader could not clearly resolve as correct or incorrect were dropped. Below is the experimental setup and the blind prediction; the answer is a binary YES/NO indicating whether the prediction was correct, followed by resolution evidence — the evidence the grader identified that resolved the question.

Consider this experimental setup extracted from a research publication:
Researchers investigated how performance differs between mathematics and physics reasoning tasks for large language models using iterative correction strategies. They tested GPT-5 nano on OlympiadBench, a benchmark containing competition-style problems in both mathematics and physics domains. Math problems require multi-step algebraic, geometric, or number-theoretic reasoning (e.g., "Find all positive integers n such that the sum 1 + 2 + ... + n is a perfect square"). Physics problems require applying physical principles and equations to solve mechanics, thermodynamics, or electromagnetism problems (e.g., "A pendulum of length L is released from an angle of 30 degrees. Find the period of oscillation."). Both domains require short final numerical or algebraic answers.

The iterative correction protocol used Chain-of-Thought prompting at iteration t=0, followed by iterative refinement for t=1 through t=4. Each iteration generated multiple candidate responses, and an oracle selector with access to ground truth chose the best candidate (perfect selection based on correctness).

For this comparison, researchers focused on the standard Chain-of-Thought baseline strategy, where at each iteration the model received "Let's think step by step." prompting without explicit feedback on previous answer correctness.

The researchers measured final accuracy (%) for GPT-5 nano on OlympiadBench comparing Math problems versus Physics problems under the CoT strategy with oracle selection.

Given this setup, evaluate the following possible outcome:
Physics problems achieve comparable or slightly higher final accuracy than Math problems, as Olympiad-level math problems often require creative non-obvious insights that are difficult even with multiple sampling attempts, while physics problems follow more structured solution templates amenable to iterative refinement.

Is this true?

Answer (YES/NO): NO